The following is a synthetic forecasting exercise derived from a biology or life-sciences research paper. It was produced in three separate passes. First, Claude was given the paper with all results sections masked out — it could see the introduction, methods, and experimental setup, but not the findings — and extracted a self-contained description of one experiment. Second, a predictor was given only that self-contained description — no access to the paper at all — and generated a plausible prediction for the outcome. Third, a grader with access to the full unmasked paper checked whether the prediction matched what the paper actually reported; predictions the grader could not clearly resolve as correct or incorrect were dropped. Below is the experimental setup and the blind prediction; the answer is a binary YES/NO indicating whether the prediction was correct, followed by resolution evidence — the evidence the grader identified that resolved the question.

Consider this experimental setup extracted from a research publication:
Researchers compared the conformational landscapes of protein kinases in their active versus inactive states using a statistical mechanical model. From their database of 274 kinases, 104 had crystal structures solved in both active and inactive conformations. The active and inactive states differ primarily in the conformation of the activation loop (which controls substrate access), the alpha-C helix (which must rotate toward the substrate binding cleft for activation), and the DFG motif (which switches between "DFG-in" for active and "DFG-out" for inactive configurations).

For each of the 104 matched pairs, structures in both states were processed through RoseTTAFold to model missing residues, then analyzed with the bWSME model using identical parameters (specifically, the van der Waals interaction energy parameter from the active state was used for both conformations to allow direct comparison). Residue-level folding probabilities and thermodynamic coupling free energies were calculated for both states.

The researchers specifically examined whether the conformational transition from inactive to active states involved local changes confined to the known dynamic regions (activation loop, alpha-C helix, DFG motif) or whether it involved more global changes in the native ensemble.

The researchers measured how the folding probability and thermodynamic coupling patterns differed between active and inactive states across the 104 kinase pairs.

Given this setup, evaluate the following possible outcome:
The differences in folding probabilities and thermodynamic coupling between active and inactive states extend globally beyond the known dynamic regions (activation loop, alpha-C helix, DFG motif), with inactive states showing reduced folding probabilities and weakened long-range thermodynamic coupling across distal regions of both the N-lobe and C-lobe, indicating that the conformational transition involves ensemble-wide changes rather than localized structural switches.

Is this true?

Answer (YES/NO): YES